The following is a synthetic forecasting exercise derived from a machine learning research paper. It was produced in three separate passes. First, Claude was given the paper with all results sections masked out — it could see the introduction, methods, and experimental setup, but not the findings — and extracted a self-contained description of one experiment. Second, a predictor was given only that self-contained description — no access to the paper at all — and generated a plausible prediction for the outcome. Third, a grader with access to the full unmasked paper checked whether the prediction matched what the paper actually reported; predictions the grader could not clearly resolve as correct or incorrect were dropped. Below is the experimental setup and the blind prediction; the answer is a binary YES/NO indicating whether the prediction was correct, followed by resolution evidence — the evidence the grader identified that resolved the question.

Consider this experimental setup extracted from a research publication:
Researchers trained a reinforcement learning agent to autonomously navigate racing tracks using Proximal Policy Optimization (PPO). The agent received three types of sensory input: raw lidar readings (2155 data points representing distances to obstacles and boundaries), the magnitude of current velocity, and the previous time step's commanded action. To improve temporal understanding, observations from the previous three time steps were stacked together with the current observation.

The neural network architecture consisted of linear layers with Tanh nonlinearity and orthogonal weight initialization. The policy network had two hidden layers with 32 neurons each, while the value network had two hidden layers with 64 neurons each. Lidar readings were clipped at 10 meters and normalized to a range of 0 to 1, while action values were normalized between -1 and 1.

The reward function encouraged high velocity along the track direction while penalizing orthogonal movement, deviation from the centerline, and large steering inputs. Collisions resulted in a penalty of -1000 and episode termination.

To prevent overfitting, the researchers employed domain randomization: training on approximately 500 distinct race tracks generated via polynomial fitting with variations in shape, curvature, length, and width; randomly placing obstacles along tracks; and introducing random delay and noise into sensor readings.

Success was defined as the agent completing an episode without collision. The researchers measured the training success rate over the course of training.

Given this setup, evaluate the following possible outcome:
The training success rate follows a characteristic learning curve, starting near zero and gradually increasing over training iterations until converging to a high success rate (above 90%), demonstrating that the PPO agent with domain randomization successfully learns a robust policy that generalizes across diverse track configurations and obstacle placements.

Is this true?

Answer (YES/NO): NO